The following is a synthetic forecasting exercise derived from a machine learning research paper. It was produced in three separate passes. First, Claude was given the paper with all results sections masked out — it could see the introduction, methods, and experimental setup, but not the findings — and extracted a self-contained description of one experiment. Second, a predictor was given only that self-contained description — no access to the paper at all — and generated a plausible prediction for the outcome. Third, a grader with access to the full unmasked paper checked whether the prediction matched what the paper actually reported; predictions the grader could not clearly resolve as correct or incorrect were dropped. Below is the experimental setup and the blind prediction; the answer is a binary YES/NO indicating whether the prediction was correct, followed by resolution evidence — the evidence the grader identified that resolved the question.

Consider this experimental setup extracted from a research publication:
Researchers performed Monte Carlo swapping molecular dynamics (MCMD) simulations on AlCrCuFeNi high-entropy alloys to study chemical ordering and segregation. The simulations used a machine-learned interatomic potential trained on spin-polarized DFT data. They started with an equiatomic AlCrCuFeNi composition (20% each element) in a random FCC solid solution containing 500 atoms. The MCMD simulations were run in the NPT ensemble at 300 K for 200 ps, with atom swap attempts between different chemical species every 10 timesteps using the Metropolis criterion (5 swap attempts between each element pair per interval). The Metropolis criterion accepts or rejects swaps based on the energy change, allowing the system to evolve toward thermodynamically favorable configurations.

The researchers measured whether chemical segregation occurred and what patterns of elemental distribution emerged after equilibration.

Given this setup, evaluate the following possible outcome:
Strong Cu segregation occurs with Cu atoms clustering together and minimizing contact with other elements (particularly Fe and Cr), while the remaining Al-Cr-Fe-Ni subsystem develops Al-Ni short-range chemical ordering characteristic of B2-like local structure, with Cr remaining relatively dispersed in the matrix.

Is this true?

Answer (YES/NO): NO